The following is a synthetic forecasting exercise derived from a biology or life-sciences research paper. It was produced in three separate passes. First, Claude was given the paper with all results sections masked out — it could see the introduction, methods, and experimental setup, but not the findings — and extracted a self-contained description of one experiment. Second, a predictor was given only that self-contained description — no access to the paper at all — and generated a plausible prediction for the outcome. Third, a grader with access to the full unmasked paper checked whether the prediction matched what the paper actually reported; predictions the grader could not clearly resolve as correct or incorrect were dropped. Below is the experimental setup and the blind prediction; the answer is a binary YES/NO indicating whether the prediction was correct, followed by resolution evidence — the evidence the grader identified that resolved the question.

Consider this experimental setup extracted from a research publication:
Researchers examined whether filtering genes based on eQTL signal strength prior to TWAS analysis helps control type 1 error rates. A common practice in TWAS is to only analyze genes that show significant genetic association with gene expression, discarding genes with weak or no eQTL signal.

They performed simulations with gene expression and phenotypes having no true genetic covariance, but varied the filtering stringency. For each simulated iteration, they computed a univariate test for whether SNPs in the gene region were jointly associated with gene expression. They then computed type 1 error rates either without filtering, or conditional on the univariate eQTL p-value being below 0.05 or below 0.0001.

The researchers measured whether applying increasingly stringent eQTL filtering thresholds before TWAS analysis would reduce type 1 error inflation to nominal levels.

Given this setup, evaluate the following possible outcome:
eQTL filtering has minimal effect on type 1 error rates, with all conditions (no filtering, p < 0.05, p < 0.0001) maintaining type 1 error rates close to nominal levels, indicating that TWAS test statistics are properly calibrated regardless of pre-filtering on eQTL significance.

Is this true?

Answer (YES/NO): NO